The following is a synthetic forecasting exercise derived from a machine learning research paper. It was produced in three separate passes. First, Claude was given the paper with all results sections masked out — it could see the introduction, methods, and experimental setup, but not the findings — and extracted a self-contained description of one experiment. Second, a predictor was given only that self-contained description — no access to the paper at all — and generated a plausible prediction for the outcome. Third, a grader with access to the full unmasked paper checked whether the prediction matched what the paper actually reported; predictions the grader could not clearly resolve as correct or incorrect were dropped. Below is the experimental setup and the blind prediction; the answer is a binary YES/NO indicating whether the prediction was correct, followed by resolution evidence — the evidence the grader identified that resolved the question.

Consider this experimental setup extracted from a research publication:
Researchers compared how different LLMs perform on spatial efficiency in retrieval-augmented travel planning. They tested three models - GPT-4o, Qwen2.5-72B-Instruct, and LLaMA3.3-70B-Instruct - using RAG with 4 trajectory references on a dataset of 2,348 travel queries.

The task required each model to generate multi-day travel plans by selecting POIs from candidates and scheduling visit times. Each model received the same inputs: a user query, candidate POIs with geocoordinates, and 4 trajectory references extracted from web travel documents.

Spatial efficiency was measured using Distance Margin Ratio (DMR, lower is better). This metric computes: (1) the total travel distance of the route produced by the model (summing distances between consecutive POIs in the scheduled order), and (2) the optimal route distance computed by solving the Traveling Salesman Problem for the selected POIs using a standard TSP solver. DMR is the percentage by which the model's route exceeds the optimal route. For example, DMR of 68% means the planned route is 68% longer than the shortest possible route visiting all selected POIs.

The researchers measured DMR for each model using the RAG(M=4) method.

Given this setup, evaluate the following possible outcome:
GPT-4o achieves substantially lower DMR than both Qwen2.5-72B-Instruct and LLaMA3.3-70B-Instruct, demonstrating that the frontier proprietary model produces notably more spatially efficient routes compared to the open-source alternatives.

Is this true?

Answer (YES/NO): NO